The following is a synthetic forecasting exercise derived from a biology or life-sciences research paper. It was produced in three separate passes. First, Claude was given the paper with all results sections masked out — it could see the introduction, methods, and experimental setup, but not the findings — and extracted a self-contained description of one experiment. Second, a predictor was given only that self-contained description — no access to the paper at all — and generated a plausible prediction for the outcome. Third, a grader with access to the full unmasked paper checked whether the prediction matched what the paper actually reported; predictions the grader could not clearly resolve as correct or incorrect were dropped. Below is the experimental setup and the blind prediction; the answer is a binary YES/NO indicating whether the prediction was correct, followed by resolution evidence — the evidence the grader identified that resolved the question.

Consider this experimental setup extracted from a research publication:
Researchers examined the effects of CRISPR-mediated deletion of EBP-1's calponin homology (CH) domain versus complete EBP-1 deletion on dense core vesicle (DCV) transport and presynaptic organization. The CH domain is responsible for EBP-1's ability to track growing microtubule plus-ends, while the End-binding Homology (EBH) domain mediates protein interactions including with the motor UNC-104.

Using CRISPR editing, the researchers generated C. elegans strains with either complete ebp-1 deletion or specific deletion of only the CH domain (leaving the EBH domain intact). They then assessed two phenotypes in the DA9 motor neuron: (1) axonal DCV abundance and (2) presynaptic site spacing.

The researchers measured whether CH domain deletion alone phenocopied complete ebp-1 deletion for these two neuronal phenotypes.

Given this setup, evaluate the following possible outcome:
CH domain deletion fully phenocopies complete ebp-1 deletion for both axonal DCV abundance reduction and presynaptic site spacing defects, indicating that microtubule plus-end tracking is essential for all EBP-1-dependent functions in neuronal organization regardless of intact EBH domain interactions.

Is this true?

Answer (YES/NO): NO